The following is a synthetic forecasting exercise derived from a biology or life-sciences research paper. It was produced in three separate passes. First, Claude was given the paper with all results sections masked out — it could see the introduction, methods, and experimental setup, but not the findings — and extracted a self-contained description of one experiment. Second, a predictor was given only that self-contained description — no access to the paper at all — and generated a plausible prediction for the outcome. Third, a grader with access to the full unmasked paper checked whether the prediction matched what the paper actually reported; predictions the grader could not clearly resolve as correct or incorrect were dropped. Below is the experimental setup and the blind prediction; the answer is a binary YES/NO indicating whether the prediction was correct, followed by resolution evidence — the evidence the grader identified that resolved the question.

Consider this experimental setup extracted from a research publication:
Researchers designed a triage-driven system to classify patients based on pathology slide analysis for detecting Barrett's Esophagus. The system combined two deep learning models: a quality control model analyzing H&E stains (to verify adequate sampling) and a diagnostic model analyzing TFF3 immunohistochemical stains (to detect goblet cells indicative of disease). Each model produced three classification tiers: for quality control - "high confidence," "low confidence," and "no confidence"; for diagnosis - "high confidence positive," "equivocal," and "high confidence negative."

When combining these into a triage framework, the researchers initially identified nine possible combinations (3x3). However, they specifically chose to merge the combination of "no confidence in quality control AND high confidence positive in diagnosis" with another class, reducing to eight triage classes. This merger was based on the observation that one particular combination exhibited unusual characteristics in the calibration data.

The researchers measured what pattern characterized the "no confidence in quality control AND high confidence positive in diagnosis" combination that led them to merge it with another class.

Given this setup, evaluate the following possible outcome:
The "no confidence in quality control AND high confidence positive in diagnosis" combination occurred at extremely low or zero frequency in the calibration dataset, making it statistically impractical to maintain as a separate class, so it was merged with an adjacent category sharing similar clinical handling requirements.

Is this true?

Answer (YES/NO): YES